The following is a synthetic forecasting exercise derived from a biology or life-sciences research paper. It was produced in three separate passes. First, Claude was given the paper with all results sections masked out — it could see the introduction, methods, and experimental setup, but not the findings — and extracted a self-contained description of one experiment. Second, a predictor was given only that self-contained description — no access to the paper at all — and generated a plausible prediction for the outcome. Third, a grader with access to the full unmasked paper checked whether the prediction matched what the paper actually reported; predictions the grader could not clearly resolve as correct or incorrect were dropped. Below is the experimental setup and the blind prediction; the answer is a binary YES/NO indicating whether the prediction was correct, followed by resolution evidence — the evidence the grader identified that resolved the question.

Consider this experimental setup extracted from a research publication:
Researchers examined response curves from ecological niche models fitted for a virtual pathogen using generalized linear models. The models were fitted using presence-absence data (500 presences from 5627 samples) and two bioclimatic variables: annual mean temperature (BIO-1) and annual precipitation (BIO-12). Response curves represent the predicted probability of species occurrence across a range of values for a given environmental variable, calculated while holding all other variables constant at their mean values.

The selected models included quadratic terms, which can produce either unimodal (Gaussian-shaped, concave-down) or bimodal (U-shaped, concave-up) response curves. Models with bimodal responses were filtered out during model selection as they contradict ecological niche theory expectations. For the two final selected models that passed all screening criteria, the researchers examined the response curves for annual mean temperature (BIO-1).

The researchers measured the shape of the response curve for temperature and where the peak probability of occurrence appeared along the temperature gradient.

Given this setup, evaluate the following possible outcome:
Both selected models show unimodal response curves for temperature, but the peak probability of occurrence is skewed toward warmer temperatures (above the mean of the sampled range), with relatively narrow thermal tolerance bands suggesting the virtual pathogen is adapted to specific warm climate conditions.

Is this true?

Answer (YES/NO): YES